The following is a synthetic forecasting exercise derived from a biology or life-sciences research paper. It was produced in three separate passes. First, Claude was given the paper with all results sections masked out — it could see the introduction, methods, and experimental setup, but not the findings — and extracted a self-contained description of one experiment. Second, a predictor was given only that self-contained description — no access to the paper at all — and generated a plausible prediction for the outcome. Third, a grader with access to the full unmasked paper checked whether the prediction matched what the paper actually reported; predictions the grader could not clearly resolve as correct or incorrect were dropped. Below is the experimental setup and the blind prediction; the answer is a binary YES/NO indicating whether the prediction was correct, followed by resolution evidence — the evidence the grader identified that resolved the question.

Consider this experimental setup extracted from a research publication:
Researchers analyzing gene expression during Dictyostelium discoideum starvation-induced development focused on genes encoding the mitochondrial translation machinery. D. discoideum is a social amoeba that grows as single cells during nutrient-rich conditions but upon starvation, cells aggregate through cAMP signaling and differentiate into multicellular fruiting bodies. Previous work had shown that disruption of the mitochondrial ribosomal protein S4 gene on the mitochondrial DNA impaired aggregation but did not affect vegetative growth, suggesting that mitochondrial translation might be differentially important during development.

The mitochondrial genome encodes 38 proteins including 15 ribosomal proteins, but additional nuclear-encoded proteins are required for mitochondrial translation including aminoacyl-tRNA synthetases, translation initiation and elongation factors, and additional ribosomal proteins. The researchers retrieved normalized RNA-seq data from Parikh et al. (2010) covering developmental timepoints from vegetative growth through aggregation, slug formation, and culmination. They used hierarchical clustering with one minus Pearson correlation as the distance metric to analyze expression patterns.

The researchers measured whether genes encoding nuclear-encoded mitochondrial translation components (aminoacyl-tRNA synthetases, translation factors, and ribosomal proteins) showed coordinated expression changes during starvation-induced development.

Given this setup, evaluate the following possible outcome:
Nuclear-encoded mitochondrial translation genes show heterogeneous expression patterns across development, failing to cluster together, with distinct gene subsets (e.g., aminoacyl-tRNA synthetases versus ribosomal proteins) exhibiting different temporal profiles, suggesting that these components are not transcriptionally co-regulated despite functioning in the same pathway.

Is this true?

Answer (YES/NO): NO